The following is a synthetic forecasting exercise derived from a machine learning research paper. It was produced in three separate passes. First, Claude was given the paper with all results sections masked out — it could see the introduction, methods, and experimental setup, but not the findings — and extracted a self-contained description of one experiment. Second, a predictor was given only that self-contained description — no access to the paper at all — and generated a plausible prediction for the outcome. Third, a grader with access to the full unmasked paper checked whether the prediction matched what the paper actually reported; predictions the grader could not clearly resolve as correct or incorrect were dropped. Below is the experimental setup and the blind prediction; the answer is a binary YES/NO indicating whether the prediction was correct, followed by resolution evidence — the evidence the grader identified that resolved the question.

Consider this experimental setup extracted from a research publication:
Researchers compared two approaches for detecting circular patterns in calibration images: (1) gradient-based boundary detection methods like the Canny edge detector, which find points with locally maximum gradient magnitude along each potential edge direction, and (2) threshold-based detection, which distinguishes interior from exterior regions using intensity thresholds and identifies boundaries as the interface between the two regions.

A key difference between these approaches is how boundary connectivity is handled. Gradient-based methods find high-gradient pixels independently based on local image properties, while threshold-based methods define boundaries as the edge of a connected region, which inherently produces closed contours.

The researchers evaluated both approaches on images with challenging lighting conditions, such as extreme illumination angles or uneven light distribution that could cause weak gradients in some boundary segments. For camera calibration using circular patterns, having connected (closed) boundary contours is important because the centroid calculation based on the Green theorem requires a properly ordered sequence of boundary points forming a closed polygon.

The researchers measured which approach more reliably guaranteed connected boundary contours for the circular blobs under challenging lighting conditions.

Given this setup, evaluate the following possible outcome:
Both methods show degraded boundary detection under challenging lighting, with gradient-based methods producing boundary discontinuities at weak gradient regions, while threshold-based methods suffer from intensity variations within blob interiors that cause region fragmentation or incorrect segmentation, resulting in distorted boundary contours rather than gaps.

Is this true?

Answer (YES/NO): NO